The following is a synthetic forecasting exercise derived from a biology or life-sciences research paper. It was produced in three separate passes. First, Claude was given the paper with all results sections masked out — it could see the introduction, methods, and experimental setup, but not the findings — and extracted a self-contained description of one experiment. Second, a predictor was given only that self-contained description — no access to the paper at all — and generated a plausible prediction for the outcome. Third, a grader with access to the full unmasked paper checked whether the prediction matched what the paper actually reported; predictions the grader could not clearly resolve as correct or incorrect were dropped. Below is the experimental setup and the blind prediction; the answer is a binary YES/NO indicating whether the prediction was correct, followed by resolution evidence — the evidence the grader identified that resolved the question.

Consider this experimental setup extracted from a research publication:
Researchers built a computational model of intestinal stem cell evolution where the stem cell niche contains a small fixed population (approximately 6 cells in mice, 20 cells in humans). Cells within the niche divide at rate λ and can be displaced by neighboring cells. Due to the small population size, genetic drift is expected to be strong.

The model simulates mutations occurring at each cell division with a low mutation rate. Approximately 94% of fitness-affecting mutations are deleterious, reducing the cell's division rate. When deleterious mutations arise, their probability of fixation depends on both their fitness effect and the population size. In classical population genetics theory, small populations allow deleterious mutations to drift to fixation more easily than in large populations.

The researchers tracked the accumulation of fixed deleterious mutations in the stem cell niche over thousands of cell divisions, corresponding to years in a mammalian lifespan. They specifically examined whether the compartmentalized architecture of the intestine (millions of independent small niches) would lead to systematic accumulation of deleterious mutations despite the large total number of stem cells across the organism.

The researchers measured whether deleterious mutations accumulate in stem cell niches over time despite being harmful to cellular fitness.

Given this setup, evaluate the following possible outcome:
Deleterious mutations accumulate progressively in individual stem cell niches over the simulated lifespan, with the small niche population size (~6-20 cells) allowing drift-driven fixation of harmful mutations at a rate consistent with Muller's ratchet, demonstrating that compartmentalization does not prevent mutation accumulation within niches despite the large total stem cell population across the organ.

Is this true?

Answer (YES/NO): YES